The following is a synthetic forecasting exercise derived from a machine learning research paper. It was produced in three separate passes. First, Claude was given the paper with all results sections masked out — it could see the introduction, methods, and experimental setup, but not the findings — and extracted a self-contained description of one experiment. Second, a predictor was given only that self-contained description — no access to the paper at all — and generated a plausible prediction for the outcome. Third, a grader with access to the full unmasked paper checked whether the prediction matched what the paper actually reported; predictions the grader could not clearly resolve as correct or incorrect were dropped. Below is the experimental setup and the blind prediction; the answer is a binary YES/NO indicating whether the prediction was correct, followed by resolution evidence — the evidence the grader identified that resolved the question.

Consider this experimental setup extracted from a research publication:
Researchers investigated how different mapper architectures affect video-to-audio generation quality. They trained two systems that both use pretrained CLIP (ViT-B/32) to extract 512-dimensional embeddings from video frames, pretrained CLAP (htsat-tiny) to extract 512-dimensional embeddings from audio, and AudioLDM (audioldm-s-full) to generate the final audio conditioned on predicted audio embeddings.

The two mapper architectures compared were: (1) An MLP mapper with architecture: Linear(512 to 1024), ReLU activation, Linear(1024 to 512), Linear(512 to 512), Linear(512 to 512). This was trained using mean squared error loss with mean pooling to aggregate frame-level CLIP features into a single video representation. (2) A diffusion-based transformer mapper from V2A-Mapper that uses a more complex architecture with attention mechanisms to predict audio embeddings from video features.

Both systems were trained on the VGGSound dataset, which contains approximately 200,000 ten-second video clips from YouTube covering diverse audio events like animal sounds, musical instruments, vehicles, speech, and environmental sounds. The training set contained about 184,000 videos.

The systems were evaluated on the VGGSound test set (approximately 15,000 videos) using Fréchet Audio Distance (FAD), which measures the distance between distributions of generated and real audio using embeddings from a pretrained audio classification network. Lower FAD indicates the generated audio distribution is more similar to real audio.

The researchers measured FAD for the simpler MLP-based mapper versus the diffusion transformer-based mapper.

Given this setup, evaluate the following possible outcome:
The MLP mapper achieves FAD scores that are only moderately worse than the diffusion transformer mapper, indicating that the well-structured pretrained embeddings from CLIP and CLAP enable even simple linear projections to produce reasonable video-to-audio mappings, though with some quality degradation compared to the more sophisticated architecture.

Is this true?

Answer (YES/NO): NO